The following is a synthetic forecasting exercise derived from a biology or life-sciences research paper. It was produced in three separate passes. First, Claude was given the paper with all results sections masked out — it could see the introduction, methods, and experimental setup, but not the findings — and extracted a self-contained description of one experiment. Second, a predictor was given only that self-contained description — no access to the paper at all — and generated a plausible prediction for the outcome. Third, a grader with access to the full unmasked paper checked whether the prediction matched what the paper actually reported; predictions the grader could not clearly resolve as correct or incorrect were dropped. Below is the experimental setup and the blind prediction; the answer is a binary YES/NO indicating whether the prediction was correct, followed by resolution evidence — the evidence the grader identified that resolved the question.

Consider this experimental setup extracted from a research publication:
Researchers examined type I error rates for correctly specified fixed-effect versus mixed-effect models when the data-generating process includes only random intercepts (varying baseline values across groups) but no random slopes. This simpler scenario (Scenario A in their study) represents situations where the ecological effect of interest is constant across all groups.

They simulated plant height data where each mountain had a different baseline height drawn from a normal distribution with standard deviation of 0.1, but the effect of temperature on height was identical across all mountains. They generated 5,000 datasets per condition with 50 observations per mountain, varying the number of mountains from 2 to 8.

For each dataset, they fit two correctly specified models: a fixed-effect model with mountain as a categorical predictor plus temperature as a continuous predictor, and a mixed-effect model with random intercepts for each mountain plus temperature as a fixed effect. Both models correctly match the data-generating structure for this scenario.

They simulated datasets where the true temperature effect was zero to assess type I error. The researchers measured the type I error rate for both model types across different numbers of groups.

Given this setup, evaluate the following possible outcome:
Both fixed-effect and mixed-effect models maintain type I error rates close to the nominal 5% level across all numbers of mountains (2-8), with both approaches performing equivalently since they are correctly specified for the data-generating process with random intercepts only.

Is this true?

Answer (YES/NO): YES